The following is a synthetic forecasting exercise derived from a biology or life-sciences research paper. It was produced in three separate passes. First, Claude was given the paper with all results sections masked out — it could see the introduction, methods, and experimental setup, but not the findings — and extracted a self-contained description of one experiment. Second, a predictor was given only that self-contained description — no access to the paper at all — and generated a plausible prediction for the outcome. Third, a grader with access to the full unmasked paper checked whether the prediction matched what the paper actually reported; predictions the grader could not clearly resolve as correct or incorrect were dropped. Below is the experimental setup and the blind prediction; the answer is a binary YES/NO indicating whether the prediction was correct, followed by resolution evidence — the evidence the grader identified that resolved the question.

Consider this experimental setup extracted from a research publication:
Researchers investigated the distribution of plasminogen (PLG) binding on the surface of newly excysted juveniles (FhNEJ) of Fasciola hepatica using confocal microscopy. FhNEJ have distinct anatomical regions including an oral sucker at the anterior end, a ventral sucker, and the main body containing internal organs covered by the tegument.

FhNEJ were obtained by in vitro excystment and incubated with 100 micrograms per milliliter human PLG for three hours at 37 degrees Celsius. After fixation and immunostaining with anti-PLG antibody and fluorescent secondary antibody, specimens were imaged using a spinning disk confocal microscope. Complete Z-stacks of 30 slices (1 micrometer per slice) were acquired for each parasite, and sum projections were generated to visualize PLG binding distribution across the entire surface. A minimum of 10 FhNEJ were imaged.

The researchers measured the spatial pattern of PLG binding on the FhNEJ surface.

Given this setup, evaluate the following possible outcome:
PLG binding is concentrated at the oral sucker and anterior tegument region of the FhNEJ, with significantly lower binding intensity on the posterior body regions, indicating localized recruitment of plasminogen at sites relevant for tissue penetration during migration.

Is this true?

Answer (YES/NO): NO